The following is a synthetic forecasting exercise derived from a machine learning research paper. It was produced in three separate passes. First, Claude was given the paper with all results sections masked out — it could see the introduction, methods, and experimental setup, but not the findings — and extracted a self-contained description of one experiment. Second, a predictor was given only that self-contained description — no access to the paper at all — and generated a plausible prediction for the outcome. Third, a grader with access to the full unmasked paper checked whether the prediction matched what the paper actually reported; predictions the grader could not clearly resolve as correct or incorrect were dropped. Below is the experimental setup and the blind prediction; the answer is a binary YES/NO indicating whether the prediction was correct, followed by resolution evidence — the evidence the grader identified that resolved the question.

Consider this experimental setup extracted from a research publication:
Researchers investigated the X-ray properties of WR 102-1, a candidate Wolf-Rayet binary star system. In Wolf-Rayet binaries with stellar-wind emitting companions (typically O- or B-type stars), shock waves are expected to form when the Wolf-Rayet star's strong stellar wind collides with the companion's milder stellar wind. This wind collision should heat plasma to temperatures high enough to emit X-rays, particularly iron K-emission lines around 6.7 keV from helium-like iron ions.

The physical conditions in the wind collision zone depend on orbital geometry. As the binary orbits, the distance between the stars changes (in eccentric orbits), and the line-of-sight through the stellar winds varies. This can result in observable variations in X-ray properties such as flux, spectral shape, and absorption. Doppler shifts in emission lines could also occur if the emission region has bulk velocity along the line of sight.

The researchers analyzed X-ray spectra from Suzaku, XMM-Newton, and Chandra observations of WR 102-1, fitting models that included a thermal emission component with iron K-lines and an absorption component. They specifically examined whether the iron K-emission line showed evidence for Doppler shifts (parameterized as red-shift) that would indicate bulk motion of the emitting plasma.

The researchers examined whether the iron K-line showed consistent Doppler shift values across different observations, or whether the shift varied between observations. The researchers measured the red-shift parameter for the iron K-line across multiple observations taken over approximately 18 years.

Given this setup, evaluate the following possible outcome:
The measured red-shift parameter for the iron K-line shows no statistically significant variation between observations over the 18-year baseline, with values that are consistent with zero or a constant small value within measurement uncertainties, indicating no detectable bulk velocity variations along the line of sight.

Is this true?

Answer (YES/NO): NO